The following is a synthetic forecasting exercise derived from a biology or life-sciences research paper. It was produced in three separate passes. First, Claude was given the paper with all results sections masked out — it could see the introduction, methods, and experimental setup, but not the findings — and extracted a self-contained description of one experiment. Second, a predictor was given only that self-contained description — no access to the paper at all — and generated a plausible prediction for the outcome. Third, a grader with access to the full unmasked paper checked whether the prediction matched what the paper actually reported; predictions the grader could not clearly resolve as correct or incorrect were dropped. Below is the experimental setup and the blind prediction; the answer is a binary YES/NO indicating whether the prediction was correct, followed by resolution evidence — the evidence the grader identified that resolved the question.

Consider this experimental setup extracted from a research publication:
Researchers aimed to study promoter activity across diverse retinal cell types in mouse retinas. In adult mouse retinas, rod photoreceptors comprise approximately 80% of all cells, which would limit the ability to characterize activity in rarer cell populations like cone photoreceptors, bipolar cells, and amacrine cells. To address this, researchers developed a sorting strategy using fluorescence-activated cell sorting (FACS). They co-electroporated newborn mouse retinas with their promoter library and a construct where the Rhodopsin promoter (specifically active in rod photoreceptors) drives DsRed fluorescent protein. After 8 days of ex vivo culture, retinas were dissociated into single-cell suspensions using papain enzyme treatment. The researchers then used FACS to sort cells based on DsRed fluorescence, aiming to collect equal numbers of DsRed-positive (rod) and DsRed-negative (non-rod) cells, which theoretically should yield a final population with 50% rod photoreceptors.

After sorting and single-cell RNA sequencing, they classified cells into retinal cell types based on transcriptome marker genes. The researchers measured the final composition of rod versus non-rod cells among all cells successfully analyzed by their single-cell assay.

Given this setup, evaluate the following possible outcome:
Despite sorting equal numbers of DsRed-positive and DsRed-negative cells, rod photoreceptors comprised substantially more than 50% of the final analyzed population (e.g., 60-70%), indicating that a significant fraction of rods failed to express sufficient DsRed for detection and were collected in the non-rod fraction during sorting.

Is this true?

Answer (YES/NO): NO